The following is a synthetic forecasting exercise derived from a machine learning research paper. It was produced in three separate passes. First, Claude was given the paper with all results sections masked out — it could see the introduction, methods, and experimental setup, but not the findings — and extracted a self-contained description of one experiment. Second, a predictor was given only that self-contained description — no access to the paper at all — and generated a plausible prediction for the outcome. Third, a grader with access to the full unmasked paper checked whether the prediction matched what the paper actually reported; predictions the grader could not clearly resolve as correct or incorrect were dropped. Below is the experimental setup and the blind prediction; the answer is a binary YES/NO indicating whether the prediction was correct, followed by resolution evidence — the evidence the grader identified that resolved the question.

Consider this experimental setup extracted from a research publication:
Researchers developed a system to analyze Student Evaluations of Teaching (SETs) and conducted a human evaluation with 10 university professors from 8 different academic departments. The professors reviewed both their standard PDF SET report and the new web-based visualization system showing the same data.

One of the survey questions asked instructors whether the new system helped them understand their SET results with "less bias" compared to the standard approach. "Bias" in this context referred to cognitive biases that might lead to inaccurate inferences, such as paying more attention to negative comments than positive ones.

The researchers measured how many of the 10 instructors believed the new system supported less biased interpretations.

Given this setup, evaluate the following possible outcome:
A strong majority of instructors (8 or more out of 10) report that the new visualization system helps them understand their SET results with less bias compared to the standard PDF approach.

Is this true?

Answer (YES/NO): NO